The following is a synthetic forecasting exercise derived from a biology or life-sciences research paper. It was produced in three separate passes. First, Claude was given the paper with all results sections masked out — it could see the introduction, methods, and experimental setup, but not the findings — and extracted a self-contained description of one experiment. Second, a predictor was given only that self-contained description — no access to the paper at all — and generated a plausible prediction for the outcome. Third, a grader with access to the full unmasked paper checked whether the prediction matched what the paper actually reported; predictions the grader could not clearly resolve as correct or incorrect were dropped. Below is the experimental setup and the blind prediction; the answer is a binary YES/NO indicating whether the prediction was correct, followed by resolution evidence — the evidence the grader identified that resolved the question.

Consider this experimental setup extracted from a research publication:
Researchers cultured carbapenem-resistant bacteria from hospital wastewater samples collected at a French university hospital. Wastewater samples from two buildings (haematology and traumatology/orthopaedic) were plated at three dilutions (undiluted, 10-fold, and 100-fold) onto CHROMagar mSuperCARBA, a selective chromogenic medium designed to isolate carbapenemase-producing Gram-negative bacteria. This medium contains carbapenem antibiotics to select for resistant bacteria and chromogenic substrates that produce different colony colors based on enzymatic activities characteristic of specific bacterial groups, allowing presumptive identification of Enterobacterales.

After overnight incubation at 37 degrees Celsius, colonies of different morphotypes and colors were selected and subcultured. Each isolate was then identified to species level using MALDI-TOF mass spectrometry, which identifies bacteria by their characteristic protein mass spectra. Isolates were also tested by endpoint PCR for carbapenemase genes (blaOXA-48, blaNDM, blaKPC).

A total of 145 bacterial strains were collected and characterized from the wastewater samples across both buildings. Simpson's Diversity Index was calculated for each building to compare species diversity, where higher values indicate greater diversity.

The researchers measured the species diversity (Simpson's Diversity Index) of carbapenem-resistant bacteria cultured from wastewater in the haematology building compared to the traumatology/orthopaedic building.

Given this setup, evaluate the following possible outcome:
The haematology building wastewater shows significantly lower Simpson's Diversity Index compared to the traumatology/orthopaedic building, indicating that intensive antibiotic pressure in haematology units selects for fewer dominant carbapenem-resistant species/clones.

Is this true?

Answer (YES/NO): NO